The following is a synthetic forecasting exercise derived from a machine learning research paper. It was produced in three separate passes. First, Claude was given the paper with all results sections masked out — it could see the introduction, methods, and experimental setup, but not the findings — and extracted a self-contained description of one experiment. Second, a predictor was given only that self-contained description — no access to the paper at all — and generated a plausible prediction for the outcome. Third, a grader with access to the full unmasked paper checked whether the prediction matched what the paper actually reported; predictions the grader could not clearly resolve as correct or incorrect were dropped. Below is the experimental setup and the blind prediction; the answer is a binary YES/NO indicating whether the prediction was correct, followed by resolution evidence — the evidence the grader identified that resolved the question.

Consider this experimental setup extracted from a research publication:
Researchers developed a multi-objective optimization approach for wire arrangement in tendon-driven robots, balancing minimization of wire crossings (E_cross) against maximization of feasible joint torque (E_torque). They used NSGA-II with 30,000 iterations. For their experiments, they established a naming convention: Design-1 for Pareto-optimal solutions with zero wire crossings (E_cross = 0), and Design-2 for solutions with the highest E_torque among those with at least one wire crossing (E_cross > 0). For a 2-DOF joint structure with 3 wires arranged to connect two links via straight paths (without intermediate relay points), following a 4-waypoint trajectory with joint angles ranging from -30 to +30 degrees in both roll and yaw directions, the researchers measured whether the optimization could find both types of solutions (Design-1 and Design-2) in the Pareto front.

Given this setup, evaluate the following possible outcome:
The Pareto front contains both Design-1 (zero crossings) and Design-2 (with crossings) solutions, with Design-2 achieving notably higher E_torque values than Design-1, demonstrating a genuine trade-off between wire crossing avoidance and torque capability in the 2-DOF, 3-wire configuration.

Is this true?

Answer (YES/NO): YES